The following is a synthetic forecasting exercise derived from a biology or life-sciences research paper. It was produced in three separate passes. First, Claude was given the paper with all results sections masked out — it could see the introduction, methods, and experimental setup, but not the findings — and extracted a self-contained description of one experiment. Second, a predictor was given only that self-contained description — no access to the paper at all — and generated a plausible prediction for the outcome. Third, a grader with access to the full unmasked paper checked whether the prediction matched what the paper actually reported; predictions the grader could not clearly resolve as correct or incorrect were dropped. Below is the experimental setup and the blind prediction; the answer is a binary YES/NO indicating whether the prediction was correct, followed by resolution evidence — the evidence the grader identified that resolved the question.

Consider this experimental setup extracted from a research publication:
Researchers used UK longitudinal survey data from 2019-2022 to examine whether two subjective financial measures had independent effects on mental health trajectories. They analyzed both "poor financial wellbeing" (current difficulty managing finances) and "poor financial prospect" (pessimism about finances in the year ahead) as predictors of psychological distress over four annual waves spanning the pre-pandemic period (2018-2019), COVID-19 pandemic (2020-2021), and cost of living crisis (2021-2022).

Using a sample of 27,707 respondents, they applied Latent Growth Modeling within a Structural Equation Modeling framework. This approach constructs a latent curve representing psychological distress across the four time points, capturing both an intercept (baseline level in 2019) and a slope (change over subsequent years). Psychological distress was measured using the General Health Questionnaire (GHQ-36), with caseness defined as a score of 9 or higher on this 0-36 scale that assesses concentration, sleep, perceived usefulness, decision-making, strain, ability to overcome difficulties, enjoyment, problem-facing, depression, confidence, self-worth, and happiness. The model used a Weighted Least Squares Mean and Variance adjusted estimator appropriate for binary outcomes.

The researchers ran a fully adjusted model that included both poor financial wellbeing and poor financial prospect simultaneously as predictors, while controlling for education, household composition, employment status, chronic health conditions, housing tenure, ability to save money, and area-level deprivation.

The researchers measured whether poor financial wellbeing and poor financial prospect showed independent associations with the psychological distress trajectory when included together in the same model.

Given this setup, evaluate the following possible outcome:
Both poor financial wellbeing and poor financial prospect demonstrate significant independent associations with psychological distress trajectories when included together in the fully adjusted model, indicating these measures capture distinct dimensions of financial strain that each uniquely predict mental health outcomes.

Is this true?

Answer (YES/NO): YES